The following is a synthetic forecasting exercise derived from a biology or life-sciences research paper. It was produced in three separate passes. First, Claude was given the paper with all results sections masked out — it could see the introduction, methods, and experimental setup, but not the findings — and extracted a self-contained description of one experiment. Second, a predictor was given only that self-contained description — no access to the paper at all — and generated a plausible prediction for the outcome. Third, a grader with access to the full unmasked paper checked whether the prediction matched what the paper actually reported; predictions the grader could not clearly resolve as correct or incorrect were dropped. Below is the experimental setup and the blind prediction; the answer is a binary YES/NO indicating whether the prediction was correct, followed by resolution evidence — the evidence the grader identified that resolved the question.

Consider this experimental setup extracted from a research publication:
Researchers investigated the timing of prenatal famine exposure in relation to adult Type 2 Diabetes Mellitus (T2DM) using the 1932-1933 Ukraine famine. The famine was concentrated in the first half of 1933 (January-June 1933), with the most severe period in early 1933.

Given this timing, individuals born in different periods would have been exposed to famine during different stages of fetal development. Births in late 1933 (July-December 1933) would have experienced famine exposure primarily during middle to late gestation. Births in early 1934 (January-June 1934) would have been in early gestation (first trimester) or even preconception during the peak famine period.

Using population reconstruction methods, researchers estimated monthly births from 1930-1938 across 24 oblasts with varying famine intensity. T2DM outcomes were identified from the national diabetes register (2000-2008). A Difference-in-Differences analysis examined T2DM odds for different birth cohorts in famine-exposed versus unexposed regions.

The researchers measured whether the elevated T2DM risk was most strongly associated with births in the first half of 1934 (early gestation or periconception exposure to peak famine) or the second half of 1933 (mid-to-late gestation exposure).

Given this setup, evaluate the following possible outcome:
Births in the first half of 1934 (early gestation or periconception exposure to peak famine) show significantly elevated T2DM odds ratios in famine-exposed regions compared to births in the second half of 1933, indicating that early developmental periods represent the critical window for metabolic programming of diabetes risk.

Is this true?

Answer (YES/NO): YES